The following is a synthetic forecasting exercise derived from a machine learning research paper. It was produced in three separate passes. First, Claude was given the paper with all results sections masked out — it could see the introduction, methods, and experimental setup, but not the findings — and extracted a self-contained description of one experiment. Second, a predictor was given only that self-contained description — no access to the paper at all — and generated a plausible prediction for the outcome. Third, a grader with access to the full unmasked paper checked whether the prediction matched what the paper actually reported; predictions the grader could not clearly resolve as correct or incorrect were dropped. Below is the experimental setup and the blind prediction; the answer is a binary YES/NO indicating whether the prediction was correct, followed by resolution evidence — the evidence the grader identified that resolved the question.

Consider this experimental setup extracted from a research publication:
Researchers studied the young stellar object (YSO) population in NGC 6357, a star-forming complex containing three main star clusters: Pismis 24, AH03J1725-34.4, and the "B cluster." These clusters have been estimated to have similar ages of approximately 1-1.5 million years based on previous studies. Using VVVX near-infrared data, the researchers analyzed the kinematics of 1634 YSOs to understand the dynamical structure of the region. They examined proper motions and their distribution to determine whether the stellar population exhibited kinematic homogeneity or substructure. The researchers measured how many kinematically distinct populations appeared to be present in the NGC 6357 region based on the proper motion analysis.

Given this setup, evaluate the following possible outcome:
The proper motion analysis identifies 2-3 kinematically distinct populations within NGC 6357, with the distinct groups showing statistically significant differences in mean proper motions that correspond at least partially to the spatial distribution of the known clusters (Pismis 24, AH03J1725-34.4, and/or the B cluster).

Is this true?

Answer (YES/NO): NO